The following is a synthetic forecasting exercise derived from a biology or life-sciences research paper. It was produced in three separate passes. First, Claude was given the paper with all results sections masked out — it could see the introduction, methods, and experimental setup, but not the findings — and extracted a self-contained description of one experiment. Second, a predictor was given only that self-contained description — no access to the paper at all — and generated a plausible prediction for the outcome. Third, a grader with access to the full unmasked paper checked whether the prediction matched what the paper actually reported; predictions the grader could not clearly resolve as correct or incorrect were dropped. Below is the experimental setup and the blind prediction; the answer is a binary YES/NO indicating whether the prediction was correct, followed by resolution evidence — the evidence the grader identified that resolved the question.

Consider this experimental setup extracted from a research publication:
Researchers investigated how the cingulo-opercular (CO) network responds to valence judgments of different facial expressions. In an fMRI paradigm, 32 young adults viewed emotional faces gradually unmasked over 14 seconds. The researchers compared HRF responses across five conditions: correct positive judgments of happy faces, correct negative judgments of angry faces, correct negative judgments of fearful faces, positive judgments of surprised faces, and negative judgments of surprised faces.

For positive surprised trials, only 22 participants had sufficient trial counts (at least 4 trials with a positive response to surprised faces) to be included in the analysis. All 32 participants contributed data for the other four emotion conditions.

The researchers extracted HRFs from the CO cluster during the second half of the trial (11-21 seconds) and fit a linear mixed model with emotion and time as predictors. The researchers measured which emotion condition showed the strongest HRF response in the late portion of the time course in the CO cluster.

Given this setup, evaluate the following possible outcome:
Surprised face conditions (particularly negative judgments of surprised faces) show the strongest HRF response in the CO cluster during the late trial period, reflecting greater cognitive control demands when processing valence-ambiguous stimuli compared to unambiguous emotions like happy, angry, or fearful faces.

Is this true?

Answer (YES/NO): NO